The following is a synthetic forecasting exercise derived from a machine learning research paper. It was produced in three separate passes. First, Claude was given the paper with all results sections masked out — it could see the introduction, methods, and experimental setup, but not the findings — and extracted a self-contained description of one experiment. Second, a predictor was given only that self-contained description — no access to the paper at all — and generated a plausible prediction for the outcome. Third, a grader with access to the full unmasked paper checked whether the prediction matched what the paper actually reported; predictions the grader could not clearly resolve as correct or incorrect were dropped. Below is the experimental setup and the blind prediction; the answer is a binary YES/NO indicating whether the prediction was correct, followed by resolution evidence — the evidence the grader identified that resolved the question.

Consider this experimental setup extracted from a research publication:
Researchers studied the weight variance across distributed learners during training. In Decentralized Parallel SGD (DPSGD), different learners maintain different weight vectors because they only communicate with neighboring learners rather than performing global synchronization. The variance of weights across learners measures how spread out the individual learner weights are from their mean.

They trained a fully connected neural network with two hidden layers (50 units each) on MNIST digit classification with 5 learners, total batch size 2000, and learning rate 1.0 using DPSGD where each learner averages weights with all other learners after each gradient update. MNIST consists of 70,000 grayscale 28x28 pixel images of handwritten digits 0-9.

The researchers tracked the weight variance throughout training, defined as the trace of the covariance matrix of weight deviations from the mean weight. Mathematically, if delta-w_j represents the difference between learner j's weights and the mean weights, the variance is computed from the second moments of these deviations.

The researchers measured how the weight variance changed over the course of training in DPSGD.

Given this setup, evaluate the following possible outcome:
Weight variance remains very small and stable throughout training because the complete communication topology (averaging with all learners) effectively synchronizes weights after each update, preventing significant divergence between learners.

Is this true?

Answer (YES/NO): NO